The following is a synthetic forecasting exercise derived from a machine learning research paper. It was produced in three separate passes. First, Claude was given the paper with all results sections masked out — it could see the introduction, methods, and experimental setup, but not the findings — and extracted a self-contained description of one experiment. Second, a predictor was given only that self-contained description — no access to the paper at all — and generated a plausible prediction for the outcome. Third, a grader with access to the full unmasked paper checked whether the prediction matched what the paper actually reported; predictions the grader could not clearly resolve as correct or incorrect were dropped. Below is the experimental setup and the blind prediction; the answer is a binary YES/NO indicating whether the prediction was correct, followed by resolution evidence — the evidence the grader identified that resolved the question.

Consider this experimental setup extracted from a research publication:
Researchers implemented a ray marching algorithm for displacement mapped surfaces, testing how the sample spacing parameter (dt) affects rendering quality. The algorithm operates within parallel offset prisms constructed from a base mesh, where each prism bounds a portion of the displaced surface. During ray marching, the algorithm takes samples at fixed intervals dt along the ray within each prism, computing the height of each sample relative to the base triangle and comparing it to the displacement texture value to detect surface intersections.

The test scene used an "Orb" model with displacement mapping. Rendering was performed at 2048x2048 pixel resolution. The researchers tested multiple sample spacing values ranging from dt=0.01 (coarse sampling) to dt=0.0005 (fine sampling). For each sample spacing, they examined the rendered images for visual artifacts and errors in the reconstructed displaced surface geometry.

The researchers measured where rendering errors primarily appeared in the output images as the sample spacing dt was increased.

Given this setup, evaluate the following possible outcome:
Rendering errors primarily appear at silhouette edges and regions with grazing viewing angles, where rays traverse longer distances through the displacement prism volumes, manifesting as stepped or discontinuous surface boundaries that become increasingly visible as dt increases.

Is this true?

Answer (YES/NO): YES